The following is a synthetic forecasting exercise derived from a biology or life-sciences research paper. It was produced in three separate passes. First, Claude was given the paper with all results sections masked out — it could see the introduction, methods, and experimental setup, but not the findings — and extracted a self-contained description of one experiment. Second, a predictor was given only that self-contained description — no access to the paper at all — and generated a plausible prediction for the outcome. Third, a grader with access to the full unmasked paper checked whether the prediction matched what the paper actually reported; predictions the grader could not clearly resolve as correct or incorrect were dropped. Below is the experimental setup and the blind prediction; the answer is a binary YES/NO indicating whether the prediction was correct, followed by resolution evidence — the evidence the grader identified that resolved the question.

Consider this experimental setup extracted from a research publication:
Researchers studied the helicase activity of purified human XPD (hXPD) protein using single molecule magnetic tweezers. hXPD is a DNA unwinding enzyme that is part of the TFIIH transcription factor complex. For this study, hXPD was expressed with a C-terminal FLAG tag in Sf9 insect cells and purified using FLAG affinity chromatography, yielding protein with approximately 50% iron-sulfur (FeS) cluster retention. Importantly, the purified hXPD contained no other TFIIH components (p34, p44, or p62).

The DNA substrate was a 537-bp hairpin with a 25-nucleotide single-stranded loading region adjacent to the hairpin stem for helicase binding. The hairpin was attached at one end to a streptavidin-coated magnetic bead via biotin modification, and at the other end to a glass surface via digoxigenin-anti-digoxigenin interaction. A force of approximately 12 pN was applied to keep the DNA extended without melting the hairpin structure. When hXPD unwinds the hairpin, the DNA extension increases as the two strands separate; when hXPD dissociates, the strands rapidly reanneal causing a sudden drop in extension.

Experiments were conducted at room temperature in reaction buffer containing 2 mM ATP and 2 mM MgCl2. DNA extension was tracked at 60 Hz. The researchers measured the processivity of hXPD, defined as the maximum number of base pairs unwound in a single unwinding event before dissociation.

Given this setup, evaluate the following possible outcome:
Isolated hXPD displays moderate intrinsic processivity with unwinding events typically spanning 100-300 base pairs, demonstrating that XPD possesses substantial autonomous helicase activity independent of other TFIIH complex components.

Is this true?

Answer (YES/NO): NO